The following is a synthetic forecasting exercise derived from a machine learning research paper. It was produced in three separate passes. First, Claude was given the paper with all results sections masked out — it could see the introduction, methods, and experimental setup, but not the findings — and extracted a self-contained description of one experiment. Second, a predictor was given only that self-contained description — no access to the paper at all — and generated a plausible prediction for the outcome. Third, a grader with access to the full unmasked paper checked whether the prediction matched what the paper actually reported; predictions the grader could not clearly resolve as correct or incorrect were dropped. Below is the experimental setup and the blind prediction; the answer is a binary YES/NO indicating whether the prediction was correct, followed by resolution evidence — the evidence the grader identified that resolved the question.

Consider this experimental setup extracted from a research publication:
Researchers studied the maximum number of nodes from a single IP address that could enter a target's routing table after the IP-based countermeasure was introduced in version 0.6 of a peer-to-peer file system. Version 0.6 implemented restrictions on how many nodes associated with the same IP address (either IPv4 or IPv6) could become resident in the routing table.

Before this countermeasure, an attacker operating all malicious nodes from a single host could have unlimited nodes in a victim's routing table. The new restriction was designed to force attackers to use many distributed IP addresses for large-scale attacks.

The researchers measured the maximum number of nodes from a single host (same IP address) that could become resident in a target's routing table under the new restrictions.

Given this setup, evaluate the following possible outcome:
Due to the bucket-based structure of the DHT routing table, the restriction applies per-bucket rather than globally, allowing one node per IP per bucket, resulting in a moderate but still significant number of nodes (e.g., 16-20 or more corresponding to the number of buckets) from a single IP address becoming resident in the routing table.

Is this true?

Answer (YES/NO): NO